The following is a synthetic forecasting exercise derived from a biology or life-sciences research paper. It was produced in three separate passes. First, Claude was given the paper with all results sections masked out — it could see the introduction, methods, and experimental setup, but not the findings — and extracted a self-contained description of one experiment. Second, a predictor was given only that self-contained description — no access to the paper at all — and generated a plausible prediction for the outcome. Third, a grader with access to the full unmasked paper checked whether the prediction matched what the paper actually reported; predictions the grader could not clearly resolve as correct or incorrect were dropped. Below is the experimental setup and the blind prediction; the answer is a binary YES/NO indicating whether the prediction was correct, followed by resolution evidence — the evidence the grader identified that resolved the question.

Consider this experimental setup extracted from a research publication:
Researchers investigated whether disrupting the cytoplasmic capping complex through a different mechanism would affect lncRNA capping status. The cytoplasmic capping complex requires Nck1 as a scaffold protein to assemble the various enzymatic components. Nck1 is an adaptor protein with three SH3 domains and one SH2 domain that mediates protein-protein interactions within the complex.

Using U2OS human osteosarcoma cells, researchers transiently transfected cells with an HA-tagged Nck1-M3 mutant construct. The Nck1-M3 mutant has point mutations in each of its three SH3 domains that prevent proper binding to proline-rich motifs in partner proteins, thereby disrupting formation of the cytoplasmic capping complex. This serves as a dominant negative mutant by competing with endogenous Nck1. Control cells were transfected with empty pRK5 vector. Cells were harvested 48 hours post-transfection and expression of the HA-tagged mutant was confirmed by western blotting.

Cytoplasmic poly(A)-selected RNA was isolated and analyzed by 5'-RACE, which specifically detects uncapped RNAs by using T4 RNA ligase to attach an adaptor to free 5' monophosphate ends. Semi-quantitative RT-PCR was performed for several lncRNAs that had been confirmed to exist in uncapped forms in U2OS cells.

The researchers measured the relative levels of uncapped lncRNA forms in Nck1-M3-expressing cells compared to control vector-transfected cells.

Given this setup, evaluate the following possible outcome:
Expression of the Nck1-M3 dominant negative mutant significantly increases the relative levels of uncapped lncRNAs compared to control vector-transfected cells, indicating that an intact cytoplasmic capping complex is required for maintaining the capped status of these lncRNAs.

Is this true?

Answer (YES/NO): YES